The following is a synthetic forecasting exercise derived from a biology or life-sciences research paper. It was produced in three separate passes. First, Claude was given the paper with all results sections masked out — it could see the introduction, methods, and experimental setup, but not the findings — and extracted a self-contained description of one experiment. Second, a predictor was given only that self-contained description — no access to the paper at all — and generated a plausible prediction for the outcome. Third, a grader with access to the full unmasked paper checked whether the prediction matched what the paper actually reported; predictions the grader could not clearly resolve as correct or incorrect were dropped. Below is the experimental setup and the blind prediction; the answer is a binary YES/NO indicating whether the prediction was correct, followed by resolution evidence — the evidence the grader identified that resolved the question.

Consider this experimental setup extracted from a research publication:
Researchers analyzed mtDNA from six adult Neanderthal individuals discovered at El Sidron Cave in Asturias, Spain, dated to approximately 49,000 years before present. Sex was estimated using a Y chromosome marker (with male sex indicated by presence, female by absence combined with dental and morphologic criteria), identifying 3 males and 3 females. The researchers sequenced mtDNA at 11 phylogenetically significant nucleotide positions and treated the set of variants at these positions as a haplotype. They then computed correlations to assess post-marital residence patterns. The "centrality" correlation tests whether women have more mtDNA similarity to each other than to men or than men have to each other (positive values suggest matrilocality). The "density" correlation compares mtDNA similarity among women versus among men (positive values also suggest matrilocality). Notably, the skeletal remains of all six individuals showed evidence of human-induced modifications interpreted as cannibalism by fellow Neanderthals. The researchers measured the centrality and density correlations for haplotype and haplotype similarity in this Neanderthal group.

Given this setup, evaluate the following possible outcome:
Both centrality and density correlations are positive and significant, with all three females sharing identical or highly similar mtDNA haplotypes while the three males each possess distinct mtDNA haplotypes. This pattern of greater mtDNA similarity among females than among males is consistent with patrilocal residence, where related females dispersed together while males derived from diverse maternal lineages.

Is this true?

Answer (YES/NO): NO